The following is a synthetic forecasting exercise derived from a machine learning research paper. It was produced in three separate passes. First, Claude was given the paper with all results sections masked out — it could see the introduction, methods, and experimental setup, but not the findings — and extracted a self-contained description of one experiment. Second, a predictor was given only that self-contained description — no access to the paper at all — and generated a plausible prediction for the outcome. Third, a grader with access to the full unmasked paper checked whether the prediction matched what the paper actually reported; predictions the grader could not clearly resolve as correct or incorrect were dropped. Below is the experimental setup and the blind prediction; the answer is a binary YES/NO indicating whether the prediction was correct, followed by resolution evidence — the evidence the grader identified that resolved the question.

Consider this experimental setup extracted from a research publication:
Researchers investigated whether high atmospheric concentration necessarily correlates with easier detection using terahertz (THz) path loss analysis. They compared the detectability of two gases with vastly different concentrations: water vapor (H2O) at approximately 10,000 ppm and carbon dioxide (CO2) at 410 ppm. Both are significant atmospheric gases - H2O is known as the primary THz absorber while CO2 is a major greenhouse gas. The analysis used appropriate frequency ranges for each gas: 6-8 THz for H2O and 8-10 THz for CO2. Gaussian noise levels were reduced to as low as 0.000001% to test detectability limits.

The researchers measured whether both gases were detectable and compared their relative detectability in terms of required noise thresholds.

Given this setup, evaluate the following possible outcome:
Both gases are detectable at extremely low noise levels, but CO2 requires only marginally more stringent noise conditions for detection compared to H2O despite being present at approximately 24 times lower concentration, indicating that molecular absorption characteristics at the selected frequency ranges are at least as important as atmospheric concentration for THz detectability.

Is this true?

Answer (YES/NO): NO